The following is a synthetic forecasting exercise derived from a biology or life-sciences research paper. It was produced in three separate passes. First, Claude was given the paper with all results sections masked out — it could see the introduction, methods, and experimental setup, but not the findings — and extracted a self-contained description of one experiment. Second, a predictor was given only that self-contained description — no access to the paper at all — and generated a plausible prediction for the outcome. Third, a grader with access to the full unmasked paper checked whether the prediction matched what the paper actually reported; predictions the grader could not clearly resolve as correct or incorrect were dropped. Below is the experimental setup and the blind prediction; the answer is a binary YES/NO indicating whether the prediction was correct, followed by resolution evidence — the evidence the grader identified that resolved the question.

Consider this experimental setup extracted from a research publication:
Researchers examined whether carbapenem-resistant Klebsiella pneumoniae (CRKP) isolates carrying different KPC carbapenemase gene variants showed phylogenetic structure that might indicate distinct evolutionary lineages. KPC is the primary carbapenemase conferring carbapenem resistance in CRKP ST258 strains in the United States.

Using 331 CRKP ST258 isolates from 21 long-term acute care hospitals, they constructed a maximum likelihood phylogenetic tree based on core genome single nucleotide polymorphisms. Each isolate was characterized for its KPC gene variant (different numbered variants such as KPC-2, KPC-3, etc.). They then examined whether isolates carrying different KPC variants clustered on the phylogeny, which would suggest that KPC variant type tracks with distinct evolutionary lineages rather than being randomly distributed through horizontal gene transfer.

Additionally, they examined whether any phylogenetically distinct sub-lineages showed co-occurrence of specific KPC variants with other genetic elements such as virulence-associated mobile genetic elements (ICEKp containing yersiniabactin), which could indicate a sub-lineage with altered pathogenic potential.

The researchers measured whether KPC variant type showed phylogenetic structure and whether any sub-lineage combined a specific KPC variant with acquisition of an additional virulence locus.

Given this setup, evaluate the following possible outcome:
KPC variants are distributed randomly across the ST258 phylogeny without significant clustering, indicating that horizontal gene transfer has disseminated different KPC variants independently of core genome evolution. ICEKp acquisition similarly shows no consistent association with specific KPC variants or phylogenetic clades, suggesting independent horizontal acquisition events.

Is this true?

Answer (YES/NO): NO